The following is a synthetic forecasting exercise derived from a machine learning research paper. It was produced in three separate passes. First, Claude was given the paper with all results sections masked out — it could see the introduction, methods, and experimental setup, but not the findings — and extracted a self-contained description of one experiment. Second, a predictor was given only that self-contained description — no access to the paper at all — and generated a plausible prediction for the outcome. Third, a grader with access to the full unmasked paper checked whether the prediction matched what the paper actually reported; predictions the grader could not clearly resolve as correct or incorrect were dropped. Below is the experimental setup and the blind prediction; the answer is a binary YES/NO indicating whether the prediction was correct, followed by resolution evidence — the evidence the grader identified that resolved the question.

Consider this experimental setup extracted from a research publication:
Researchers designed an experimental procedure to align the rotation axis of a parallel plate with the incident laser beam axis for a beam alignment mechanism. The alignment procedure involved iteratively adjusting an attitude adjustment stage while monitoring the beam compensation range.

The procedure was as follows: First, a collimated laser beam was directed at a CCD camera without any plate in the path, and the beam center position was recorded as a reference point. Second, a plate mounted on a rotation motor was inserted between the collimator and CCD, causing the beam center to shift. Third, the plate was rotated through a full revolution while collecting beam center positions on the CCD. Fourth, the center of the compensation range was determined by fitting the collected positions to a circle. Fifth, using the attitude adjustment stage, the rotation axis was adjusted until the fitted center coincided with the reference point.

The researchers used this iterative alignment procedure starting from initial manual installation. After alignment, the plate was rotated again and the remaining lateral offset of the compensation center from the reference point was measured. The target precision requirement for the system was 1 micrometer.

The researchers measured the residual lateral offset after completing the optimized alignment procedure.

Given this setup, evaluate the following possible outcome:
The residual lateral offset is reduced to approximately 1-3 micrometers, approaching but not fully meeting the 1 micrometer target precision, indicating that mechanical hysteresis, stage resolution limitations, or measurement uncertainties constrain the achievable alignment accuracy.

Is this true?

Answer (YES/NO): NO